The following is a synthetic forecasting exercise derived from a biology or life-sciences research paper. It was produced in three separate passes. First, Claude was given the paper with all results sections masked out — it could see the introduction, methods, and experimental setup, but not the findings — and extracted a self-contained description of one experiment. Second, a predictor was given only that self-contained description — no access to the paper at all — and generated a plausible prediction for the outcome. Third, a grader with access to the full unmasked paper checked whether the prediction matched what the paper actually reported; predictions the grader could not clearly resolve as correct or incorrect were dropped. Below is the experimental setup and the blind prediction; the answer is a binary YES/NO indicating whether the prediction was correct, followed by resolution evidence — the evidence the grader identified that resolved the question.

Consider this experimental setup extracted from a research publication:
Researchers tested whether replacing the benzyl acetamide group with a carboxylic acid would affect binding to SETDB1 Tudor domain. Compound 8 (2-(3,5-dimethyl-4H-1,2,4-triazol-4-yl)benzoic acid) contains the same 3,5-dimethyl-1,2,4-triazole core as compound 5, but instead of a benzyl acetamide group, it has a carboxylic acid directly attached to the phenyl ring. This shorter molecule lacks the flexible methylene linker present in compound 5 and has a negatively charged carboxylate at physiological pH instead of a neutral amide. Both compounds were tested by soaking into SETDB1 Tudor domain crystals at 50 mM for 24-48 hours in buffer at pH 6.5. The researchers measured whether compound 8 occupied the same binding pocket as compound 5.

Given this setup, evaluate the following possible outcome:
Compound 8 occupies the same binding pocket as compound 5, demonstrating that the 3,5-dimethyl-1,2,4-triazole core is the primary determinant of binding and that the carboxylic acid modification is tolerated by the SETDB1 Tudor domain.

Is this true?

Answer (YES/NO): NO